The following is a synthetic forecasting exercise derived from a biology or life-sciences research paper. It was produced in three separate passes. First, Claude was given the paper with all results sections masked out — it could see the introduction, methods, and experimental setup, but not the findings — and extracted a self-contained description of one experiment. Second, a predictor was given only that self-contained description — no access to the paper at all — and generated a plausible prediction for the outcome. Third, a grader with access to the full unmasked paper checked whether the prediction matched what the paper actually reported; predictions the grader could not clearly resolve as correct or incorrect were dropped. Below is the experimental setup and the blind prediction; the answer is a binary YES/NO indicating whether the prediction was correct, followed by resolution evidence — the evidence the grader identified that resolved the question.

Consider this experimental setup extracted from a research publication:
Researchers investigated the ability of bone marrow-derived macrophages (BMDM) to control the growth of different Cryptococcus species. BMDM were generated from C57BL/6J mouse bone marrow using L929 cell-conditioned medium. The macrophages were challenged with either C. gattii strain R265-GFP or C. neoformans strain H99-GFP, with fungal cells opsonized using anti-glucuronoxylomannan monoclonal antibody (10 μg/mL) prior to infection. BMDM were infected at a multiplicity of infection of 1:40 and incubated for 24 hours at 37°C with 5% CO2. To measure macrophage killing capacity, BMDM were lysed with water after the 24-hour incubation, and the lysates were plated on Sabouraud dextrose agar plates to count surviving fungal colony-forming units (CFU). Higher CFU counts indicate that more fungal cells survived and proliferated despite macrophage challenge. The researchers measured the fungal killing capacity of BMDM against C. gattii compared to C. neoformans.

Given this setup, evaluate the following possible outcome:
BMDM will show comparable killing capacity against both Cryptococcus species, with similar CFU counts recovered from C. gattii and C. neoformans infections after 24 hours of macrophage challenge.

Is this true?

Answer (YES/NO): NO